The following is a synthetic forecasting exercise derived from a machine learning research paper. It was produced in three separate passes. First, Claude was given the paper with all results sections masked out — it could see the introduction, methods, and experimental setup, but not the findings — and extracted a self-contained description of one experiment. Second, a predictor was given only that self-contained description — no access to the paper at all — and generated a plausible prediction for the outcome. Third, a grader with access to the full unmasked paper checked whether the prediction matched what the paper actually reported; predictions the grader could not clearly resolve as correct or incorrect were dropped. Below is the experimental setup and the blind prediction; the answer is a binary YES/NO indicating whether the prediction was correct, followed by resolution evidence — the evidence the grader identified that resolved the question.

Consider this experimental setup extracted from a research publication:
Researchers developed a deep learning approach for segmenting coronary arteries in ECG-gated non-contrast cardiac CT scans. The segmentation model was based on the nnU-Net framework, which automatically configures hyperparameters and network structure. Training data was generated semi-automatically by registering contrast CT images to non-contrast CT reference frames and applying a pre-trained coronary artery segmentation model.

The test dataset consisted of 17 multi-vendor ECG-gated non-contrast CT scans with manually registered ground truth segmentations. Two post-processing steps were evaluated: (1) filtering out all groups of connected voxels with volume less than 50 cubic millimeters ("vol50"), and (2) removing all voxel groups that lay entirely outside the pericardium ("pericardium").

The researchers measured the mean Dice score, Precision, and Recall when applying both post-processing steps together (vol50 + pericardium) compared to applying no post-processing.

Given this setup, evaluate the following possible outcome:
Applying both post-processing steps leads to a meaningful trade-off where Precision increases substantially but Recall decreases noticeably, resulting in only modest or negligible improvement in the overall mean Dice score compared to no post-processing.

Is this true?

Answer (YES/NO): NO